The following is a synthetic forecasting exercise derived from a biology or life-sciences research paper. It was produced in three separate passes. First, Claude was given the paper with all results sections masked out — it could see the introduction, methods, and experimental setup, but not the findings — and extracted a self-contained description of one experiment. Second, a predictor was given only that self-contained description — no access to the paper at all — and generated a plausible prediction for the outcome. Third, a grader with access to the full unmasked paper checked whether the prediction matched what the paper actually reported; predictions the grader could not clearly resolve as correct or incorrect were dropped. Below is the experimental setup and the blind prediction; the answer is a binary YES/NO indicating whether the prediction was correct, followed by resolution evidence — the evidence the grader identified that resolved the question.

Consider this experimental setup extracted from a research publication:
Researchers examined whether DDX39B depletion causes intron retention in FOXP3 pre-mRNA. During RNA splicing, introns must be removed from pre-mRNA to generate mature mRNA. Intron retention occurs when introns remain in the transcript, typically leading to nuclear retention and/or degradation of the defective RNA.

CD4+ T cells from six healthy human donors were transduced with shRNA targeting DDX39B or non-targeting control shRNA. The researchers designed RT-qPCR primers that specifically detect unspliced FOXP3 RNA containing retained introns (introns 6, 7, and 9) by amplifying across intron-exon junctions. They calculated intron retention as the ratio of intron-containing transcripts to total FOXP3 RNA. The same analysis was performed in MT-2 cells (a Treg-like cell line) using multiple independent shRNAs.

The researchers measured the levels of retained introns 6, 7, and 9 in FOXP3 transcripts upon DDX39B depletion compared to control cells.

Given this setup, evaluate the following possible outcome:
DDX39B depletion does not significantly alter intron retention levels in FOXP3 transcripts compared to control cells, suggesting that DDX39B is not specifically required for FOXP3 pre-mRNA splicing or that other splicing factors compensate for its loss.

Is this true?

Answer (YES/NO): NO